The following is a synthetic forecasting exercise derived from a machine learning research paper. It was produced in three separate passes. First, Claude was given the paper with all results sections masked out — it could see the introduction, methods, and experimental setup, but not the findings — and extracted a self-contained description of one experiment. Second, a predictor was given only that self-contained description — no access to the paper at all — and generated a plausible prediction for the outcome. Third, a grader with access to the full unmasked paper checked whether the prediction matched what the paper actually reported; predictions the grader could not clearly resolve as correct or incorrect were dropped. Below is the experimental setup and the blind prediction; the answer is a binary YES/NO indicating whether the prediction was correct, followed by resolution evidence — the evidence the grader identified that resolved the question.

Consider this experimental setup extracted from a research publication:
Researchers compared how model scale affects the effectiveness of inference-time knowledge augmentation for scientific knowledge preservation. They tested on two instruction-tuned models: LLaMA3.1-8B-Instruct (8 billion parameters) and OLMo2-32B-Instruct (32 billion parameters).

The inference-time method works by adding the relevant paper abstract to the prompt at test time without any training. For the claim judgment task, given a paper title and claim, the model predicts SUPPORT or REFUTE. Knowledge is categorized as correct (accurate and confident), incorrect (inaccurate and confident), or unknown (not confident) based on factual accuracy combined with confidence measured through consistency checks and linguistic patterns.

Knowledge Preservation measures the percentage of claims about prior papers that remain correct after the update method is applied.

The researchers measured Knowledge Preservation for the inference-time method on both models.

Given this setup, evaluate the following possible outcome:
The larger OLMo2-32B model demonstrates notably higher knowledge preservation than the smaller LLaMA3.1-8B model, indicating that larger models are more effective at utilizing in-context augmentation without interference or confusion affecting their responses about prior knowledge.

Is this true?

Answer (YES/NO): YES